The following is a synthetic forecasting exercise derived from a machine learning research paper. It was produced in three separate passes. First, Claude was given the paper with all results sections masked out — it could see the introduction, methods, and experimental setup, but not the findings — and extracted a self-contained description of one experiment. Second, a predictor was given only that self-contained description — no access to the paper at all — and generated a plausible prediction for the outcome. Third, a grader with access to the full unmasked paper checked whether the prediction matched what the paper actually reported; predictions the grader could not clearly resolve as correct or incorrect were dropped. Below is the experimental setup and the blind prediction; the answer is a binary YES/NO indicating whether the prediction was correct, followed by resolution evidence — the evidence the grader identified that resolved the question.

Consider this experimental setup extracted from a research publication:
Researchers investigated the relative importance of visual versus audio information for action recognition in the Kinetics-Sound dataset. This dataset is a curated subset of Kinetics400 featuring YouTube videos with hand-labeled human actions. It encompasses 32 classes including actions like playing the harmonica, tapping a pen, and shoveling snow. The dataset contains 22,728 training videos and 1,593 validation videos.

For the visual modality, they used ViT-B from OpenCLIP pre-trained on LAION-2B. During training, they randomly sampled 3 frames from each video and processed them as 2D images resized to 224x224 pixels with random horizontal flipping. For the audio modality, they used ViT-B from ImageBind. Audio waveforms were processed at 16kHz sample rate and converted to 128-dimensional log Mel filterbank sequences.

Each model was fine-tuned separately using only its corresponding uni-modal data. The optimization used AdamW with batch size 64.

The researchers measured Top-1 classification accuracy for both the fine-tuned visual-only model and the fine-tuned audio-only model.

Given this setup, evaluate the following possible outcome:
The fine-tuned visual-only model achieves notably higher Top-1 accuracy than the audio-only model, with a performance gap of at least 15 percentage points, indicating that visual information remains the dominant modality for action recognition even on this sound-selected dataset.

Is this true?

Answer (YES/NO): NO